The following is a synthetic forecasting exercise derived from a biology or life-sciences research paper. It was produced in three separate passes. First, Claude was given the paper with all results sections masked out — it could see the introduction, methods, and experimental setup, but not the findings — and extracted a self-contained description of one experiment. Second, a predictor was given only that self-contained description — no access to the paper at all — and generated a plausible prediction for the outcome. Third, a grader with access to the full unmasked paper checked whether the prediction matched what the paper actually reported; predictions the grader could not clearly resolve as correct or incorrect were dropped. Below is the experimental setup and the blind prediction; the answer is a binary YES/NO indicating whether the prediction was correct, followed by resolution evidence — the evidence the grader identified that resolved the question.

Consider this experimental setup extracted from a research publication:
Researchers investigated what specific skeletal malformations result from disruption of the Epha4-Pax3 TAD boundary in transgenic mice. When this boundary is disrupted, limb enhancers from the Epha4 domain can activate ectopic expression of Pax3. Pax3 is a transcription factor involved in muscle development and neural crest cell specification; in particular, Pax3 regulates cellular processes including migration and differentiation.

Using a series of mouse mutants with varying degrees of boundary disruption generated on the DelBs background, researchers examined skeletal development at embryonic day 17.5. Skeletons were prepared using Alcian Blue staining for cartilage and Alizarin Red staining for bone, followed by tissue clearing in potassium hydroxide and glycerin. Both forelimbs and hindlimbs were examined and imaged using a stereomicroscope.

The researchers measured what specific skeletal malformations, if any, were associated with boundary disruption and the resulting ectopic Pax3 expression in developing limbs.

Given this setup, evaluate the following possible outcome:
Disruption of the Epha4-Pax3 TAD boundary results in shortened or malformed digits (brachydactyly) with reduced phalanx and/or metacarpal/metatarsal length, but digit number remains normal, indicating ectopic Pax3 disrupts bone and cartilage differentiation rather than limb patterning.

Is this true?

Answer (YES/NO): YES